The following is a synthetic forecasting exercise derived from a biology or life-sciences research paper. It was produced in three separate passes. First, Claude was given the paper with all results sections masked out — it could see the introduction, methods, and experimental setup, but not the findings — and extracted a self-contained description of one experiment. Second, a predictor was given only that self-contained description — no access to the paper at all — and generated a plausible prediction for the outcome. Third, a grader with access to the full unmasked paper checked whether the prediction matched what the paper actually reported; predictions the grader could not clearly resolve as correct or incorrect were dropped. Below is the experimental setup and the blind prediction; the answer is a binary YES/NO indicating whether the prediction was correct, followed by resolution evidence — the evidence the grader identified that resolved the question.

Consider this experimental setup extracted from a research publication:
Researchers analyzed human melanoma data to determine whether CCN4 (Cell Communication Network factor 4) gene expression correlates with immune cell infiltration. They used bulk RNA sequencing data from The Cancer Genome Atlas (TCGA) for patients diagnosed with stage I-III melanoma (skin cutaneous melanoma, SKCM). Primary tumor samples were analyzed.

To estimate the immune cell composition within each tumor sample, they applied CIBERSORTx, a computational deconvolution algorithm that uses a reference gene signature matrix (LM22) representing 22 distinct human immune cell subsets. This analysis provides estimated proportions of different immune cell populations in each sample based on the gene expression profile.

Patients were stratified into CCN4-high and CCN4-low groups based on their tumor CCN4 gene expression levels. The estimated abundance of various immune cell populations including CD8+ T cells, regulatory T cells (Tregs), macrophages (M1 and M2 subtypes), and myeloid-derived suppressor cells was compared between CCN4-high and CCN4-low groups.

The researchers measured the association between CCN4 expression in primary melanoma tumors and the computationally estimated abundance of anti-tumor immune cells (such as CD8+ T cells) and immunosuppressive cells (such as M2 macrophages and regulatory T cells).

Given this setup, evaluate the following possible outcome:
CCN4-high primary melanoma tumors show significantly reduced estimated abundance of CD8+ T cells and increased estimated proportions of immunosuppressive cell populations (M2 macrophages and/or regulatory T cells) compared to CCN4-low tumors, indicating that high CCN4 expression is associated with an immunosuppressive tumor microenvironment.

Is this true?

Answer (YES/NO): NO